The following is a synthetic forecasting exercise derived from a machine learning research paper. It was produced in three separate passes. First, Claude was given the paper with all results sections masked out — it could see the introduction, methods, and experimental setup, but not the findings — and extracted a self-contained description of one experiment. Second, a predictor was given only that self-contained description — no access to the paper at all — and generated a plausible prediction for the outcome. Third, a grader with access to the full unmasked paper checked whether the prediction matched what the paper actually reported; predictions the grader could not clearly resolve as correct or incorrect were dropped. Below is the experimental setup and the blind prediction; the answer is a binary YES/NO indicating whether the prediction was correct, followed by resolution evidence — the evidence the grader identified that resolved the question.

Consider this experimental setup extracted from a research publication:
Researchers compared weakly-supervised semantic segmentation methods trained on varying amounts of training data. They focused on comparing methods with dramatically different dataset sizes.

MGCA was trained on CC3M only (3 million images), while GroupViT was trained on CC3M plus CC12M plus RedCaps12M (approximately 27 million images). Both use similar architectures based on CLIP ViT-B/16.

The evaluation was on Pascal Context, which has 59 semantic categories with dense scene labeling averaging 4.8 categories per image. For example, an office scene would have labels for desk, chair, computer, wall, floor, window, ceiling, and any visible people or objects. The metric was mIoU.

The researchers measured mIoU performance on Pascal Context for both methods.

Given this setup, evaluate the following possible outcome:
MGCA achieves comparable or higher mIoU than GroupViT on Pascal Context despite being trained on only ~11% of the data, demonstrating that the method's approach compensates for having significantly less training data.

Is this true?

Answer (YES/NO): YES